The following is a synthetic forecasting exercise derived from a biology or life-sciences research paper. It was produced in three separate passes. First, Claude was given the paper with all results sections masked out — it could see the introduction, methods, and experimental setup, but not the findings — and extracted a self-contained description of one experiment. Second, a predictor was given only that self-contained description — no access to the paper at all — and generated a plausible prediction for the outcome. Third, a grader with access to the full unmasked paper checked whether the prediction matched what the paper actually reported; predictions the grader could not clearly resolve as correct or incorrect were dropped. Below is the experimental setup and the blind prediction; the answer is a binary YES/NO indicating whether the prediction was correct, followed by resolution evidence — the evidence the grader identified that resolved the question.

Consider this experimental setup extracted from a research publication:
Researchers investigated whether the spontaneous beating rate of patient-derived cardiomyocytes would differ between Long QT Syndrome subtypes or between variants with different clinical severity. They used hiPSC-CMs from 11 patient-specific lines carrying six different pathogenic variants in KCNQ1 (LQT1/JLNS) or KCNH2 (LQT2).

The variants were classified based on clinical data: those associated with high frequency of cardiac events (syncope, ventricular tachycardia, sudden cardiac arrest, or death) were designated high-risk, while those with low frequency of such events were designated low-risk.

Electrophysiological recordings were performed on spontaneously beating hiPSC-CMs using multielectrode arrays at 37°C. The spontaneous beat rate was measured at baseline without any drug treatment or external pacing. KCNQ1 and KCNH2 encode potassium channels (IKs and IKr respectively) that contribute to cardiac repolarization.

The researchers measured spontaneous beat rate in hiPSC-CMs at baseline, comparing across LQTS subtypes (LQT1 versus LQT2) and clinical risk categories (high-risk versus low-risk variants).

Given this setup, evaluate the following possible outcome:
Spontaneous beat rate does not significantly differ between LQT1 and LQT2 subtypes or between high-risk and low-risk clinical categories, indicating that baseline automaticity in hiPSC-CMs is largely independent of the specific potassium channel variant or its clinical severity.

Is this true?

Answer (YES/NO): NO